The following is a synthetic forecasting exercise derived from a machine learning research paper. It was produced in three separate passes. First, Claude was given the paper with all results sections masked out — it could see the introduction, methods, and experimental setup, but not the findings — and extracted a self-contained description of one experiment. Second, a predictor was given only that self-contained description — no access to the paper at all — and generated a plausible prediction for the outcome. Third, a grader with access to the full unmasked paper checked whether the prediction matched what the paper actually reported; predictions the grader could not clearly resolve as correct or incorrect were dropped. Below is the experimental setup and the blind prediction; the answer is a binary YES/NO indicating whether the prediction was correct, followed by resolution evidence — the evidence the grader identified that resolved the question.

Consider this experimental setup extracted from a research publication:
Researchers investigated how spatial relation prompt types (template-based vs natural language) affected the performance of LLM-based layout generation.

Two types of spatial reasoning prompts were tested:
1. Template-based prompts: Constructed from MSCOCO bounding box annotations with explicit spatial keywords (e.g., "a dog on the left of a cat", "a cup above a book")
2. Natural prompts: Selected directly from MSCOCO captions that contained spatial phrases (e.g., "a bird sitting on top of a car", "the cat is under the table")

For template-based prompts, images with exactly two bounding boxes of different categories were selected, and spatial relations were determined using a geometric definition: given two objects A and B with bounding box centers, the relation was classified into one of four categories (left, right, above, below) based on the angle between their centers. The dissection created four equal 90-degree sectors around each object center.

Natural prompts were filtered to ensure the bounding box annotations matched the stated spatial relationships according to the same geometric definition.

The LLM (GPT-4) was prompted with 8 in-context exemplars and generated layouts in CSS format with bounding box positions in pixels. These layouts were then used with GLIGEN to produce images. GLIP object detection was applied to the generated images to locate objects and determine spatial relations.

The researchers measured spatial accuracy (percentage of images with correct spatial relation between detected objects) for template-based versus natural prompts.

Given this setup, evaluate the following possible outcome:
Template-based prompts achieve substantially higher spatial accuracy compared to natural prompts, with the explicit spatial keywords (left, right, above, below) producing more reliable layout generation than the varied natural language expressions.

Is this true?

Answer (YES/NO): YES